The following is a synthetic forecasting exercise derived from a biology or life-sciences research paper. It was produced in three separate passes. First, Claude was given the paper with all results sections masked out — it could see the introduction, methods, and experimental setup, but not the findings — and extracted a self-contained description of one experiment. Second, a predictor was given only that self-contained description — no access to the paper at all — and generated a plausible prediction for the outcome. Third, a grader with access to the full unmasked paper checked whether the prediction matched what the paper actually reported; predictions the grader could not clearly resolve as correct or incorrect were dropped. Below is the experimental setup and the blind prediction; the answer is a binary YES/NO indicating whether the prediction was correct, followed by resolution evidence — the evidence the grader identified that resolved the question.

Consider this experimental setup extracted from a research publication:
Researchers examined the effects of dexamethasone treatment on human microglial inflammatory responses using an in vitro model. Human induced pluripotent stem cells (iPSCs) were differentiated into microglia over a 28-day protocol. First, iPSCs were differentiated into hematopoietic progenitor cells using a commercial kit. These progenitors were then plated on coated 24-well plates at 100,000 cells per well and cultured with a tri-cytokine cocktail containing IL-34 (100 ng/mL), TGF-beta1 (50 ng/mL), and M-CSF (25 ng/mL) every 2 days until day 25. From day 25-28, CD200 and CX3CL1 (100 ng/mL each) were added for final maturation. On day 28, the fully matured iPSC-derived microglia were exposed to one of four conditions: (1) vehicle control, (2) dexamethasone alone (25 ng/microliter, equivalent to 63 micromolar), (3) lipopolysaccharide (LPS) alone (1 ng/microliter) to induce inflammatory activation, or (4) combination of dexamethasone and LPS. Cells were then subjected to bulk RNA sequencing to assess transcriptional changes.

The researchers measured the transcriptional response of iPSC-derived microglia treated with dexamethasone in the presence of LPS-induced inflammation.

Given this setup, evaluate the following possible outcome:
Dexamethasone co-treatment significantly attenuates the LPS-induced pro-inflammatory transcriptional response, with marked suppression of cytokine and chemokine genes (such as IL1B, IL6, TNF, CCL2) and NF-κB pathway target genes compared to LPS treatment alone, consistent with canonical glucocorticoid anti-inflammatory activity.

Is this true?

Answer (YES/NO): YES